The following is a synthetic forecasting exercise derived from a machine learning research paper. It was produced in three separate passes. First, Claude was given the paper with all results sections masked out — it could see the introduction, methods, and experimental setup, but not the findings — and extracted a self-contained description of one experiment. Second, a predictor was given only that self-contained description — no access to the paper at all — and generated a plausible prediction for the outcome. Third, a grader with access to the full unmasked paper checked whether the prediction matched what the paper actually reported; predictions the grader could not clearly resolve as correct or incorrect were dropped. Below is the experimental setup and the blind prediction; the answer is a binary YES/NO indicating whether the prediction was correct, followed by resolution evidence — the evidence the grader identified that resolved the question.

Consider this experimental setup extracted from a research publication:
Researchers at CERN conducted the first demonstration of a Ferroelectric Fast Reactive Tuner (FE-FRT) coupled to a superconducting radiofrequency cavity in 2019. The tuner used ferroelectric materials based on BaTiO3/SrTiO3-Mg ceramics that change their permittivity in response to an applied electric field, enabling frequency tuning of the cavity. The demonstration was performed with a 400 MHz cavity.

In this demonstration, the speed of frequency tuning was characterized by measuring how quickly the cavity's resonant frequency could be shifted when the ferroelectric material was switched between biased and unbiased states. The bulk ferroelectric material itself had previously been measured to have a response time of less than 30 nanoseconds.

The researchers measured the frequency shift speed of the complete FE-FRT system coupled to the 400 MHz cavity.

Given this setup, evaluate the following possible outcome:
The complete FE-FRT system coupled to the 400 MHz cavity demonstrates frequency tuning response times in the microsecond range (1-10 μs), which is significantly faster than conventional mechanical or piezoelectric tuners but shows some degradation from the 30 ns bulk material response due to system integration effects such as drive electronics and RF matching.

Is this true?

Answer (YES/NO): NO